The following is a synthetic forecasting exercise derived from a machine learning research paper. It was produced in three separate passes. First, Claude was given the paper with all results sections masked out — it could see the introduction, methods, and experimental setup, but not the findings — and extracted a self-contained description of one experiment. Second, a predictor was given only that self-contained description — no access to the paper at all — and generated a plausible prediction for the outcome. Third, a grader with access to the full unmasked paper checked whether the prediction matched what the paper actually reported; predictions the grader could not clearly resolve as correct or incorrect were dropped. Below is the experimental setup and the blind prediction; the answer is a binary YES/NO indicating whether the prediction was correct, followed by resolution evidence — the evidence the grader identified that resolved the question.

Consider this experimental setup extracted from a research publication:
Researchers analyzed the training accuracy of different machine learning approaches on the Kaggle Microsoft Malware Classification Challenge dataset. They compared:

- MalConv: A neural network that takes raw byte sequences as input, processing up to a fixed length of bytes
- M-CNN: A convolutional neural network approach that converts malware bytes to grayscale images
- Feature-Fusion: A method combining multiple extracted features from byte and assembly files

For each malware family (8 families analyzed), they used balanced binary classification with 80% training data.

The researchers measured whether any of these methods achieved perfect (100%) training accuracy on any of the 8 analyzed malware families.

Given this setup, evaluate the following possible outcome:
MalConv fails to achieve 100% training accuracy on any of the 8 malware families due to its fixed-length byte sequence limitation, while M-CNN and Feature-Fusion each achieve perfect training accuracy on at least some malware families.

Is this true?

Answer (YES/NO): NO